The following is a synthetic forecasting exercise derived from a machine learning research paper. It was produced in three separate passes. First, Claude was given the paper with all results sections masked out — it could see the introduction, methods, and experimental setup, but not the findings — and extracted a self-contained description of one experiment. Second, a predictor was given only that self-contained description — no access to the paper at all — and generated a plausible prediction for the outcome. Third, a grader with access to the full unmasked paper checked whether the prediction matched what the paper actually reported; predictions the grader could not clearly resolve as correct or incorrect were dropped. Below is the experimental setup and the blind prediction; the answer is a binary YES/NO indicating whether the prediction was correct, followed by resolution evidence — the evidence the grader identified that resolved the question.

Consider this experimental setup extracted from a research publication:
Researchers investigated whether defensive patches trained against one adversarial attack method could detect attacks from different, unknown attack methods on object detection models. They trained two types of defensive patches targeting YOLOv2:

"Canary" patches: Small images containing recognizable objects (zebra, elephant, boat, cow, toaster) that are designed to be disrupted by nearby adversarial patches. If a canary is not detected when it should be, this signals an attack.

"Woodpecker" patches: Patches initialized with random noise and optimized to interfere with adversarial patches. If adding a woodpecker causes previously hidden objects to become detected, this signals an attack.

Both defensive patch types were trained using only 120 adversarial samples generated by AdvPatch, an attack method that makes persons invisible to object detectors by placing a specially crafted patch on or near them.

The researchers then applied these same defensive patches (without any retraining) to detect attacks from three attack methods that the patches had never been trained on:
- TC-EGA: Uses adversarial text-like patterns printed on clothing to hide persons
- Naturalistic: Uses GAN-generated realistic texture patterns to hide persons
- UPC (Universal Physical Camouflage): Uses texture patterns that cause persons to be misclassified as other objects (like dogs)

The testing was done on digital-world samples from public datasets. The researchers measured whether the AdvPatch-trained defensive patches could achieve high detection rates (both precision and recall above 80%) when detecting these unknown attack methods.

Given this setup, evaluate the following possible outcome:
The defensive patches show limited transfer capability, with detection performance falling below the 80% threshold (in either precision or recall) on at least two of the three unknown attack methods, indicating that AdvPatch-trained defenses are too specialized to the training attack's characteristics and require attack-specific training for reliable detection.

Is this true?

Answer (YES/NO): NO